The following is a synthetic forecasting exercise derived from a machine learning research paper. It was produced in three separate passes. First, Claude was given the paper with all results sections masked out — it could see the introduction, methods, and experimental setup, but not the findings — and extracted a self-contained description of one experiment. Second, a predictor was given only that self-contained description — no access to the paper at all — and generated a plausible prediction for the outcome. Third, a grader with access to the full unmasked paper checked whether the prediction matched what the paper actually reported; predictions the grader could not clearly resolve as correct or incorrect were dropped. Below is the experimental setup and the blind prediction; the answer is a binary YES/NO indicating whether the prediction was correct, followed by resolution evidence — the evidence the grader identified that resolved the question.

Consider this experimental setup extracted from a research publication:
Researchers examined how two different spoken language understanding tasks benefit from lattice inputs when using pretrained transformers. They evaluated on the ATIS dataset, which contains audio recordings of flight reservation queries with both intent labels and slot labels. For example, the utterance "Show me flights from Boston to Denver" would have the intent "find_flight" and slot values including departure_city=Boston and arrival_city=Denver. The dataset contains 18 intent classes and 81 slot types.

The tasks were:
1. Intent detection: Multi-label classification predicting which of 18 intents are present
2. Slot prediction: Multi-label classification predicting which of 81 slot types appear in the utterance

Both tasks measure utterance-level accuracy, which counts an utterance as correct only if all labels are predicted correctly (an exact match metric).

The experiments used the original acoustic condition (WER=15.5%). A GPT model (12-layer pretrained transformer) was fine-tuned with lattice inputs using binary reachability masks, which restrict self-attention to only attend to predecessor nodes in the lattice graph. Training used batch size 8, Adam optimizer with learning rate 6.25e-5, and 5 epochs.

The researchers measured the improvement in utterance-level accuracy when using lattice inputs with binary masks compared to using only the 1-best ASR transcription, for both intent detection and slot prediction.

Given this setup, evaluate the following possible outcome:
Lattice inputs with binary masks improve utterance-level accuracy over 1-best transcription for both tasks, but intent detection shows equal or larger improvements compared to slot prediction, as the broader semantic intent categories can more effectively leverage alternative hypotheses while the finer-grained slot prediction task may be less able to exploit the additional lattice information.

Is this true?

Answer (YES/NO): NO